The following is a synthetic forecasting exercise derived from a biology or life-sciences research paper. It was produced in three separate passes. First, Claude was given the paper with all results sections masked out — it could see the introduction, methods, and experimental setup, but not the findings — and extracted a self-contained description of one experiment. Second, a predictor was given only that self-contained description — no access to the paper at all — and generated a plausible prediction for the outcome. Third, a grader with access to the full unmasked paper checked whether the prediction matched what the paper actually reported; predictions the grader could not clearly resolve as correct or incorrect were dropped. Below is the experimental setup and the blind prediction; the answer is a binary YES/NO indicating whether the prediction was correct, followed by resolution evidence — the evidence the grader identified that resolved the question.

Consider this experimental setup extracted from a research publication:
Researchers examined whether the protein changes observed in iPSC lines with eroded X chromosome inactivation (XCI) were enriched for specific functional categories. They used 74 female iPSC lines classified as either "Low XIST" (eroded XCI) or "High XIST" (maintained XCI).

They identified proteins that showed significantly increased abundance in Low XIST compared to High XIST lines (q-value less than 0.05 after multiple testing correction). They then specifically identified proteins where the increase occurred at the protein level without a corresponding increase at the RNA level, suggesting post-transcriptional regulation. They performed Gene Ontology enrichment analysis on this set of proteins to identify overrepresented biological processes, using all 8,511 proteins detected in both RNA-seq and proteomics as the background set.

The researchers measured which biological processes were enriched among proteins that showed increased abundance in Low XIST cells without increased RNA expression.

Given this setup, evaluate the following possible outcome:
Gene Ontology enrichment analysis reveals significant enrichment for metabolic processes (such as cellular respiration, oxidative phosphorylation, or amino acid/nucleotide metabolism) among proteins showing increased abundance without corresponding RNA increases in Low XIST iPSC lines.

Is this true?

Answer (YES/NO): NO